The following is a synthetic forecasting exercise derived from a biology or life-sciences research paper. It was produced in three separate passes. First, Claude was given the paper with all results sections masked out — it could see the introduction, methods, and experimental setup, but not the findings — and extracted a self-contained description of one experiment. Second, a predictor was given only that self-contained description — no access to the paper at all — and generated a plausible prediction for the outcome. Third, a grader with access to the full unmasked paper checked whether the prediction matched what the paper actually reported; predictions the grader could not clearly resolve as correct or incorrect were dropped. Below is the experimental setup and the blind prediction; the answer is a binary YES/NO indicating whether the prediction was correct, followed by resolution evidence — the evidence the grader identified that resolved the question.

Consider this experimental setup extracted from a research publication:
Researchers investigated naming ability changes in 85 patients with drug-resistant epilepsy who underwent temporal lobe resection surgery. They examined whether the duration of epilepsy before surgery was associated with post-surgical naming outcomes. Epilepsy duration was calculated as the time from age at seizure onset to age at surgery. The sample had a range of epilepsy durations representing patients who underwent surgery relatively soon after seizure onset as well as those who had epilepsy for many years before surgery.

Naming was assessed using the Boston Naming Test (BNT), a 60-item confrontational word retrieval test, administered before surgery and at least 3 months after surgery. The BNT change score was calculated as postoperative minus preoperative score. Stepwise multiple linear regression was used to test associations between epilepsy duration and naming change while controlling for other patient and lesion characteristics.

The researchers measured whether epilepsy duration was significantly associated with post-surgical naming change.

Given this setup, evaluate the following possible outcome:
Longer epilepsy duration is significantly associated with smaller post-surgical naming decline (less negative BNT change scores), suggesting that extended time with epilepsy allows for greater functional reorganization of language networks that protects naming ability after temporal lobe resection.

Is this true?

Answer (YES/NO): NO